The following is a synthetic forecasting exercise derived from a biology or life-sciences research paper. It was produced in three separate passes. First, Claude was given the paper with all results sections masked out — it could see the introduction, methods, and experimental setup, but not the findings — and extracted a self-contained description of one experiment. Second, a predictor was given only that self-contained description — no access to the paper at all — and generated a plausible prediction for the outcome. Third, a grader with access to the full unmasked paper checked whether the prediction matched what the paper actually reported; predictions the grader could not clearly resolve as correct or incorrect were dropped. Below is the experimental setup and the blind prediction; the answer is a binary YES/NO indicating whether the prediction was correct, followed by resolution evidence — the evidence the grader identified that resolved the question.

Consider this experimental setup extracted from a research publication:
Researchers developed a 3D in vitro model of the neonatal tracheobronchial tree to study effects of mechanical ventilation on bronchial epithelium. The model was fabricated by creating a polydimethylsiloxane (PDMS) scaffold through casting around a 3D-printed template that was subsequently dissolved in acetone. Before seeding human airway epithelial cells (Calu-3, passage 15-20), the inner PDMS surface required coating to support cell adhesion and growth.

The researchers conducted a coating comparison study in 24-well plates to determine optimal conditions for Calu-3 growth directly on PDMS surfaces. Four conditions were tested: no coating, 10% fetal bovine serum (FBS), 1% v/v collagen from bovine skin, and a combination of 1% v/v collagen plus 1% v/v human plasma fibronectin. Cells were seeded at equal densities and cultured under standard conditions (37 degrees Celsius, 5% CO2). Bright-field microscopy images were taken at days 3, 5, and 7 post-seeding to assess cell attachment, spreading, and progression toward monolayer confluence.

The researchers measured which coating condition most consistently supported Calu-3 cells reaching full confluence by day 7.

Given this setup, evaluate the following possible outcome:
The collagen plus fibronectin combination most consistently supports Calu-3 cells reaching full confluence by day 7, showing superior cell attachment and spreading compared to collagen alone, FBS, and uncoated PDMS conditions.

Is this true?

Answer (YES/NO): YES